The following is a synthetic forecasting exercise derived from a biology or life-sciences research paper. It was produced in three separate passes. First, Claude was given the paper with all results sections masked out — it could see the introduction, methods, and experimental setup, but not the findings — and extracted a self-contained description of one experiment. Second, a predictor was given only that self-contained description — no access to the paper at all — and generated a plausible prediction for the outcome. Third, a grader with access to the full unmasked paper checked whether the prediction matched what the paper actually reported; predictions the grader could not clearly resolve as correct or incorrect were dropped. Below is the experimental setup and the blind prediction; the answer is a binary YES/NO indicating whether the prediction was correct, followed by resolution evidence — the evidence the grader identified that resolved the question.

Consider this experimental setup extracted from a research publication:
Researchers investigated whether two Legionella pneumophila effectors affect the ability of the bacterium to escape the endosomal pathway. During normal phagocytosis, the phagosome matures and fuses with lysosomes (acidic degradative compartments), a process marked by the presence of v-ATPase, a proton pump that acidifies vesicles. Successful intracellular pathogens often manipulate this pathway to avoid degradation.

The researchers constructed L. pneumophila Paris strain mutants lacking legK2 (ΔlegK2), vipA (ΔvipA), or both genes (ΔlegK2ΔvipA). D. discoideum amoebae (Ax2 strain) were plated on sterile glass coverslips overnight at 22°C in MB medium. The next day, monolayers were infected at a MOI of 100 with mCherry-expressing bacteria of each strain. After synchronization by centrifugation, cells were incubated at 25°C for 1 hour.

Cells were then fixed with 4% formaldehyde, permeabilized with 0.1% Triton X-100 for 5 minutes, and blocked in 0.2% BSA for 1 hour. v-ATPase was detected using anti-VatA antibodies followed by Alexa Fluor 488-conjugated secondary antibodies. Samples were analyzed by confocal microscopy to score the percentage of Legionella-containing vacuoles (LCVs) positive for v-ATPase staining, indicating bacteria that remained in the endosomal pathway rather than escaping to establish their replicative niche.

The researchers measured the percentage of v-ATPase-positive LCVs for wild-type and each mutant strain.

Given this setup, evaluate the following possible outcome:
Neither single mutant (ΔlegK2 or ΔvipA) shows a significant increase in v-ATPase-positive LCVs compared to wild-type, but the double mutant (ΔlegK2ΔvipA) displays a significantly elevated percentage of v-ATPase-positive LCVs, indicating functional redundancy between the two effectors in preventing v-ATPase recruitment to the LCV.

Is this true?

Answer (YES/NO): NO